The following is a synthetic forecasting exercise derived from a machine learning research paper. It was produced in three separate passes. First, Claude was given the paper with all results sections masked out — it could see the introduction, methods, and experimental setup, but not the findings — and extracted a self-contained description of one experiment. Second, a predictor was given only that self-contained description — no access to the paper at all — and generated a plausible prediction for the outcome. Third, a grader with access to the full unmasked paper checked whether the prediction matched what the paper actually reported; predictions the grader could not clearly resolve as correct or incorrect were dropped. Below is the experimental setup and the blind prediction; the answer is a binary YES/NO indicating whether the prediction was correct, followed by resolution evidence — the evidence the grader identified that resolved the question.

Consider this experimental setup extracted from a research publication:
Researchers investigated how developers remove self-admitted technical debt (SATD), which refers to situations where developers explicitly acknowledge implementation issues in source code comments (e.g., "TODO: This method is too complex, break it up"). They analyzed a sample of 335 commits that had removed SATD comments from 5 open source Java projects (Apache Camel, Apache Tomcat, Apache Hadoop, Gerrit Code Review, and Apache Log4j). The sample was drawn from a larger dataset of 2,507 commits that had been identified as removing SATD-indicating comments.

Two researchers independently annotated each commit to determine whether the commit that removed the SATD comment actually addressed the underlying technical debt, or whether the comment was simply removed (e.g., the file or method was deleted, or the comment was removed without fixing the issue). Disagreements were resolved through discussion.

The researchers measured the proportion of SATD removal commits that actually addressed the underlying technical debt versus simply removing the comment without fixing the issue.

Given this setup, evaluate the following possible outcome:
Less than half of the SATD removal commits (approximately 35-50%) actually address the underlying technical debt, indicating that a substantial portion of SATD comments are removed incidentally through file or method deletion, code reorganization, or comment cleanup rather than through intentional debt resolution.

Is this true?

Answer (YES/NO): YES